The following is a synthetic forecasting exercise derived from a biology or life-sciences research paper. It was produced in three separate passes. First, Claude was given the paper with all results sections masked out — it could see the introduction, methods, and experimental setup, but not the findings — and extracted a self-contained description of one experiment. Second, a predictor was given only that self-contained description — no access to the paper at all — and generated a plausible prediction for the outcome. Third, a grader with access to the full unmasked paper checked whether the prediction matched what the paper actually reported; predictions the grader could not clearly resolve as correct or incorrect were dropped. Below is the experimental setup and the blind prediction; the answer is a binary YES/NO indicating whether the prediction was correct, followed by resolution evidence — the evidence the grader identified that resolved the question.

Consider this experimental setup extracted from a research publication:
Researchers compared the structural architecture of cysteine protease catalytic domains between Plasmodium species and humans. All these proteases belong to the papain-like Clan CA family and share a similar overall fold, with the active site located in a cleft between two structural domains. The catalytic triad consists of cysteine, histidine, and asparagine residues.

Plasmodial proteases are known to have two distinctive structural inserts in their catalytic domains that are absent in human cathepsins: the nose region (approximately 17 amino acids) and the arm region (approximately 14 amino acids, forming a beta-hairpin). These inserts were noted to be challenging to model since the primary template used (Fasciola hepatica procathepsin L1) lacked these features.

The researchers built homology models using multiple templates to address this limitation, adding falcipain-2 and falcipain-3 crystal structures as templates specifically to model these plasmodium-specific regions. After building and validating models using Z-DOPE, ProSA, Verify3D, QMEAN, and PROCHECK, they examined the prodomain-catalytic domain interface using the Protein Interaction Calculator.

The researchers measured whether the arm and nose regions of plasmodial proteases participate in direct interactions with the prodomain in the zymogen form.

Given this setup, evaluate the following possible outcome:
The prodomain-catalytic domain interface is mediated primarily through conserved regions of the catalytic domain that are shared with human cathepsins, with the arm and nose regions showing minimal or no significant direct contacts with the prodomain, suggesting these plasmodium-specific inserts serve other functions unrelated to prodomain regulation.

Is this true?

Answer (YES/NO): NO